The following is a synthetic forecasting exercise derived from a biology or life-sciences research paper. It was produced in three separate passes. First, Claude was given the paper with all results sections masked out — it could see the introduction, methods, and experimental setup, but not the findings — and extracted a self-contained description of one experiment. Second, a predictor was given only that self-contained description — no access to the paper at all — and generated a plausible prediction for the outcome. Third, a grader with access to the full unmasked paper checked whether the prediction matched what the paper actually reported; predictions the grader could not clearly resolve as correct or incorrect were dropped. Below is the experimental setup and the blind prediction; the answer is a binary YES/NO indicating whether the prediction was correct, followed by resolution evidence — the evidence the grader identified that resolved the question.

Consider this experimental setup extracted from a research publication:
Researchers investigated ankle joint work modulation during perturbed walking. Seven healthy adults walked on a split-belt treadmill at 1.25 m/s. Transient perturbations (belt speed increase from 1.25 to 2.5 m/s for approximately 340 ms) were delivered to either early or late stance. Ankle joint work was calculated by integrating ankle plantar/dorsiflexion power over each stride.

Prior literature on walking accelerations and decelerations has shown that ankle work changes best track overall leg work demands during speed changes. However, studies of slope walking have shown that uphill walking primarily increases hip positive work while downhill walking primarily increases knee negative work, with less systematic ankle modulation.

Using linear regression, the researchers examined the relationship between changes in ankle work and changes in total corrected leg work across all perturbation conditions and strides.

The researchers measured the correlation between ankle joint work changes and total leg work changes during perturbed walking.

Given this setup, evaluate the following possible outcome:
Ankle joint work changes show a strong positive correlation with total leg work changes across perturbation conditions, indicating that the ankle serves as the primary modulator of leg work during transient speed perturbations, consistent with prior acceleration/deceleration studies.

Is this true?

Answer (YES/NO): NO